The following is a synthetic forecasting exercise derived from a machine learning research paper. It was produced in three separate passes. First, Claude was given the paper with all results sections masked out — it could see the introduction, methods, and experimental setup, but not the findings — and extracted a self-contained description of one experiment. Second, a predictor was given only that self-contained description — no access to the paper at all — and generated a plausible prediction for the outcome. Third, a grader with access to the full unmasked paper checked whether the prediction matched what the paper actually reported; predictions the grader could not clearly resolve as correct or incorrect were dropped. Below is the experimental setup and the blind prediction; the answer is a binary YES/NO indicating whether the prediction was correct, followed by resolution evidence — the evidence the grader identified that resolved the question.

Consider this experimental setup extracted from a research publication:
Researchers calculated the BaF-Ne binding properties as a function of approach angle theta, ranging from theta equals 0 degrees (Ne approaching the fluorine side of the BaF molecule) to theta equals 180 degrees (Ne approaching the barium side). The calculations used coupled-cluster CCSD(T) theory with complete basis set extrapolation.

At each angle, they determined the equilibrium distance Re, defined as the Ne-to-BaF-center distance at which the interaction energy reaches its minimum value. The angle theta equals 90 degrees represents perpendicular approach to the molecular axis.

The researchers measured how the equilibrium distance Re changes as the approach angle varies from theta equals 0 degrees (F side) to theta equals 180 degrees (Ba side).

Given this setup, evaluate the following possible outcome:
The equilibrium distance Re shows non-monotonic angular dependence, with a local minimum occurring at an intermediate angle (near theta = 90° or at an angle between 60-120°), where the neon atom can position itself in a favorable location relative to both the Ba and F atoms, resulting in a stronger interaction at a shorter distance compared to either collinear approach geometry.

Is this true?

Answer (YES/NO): NO